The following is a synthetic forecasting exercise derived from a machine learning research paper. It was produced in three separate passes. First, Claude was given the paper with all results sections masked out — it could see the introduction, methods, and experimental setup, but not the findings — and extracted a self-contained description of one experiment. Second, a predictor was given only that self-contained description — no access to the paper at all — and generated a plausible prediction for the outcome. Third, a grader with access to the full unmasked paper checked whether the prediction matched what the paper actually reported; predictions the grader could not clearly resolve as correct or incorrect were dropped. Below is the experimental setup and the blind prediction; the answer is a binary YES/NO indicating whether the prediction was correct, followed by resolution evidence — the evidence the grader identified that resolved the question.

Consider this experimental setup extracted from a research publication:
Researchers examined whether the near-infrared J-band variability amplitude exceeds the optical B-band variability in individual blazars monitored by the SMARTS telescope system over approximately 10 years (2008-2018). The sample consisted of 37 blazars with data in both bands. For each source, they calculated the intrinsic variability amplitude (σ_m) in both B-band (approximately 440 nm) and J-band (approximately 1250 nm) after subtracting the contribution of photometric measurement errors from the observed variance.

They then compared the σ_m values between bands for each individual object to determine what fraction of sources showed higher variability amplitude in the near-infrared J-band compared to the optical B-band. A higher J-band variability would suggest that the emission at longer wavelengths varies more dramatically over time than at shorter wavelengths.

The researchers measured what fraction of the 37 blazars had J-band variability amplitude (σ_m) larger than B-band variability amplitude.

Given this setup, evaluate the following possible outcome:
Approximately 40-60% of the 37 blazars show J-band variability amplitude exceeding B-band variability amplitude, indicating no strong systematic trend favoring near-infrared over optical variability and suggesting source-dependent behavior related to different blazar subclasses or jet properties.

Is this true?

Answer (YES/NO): NO